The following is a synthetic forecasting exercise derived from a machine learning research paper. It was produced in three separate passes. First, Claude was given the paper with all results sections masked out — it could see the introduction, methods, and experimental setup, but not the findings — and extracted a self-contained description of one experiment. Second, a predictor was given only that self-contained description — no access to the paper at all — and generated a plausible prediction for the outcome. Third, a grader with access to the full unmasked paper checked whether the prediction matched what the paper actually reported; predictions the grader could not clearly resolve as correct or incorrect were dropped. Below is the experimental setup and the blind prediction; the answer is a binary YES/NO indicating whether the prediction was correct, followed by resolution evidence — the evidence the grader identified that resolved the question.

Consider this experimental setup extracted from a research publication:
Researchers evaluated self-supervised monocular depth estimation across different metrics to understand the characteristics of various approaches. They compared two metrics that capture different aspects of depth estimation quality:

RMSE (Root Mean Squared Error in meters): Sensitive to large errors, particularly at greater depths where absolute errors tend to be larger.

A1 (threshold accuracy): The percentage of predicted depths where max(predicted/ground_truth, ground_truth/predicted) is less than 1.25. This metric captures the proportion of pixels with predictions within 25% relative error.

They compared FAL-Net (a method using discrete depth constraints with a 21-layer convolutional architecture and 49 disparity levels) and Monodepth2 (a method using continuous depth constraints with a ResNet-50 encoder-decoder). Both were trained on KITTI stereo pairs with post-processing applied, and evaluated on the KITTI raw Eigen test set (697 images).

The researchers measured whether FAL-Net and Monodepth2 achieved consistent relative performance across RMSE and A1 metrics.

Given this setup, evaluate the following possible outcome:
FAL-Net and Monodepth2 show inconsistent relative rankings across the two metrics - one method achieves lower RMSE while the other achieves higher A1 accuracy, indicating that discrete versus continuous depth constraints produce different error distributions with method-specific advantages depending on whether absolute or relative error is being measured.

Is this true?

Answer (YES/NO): NO